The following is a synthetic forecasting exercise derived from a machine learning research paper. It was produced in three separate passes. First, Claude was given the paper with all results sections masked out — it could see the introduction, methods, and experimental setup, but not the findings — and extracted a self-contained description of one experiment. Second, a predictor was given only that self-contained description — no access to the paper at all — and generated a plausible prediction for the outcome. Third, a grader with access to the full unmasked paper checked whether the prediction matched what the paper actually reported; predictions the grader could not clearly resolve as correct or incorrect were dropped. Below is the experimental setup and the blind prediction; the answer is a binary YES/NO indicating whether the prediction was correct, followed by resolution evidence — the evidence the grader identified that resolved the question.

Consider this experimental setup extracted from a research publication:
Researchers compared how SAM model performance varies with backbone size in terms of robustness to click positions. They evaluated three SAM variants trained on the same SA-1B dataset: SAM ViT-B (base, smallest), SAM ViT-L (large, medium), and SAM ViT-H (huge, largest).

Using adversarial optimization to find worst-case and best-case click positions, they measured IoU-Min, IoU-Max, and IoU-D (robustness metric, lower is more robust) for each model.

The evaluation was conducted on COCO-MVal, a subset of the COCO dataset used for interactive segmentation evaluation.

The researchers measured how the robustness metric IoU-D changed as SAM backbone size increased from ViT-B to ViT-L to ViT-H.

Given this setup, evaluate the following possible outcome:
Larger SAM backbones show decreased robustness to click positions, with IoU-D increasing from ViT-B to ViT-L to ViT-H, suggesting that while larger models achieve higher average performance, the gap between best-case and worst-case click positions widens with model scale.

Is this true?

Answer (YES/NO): NO